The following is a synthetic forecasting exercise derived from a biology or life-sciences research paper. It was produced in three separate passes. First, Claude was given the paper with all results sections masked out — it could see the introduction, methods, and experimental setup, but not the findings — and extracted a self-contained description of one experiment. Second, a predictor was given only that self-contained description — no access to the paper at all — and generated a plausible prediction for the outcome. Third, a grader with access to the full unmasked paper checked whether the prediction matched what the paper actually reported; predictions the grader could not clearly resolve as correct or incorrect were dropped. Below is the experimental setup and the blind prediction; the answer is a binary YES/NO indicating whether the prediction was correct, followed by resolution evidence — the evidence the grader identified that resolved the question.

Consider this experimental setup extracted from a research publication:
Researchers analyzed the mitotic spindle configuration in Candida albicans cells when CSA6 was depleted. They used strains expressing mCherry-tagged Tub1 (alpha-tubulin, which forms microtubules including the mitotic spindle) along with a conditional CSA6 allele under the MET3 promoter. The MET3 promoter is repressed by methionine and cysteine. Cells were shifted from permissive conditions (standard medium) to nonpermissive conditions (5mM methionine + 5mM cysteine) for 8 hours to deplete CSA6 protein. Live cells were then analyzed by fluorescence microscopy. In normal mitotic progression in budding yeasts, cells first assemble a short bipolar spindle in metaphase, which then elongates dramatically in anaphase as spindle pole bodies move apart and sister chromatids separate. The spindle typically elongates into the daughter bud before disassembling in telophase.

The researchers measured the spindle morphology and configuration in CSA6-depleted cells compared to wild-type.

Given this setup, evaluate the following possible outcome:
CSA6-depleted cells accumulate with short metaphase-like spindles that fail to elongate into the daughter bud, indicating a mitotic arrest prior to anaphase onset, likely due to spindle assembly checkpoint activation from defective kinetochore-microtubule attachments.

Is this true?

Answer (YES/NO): NO